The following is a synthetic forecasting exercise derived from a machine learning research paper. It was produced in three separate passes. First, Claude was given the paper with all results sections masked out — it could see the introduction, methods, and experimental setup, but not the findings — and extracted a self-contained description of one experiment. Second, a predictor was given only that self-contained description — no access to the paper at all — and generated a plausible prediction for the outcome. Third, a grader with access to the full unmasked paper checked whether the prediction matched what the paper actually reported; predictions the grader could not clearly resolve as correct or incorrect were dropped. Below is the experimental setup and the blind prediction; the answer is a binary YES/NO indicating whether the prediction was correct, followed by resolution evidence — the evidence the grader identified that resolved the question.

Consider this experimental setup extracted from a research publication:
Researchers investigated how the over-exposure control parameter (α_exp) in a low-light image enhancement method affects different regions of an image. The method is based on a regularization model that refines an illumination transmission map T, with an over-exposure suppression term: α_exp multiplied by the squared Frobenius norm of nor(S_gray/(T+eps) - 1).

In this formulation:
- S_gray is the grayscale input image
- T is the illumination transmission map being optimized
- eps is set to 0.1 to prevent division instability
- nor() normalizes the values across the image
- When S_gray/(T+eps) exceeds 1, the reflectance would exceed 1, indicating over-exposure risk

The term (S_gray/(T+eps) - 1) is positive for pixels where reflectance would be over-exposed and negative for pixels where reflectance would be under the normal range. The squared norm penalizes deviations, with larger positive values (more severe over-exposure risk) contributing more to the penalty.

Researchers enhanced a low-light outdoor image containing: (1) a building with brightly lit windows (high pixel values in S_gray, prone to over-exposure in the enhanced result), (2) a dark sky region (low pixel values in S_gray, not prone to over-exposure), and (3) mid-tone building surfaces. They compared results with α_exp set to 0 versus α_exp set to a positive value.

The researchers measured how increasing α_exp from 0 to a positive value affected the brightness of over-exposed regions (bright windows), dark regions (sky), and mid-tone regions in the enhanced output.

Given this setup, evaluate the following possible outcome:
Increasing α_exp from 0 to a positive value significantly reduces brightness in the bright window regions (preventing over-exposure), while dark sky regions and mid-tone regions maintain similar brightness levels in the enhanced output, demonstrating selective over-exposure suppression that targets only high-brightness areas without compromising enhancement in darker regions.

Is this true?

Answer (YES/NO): NO